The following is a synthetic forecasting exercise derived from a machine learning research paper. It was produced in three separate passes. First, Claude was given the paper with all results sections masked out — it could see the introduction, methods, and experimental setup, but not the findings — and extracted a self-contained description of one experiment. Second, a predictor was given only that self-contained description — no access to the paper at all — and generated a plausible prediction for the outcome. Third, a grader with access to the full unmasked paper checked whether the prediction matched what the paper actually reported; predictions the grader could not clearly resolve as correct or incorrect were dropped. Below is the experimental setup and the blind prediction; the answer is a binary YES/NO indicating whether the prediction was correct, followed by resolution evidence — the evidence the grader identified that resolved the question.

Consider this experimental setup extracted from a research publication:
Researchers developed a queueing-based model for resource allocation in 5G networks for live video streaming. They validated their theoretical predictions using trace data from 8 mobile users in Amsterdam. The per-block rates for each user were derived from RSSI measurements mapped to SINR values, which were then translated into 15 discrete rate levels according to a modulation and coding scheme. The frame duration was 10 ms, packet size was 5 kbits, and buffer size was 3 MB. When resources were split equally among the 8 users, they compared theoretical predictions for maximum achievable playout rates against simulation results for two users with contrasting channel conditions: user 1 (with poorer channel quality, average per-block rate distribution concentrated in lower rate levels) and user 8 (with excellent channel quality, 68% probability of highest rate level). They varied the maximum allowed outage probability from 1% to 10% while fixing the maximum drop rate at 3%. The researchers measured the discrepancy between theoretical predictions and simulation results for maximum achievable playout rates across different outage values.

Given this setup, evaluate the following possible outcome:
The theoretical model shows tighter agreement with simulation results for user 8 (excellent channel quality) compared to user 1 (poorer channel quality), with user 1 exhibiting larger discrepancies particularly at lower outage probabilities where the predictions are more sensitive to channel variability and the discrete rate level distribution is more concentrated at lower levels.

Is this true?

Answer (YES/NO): NO